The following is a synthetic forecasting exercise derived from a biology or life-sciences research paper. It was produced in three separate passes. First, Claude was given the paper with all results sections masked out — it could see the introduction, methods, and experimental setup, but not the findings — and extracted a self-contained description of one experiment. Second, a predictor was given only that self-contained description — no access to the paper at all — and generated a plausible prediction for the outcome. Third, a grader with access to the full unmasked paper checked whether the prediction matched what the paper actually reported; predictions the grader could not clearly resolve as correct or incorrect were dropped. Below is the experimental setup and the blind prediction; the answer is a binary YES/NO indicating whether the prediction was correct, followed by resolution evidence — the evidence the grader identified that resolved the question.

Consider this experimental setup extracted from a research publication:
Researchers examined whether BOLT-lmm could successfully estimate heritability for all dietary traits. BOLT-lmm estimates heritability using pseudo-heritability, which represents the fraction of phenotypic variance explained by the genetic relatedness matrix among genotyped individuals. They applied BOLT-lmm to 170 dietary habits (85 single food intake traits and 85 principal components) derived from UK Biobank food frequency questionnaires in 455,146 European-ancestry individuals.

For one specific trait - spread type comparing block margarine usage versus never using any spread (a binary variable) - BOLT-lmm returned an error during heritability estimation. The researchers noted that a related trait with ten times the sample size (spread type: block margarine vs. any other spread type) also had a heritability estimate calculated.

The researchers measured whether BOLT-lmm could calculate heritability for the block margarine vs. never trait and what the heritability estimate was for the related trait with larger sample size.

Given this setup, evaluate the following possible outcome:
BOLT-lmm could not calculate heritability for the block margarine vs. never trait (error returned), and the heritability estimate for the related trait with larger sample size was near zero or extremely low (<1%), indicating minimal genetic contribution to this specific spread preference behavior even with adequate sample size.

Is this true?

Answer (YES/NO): YES